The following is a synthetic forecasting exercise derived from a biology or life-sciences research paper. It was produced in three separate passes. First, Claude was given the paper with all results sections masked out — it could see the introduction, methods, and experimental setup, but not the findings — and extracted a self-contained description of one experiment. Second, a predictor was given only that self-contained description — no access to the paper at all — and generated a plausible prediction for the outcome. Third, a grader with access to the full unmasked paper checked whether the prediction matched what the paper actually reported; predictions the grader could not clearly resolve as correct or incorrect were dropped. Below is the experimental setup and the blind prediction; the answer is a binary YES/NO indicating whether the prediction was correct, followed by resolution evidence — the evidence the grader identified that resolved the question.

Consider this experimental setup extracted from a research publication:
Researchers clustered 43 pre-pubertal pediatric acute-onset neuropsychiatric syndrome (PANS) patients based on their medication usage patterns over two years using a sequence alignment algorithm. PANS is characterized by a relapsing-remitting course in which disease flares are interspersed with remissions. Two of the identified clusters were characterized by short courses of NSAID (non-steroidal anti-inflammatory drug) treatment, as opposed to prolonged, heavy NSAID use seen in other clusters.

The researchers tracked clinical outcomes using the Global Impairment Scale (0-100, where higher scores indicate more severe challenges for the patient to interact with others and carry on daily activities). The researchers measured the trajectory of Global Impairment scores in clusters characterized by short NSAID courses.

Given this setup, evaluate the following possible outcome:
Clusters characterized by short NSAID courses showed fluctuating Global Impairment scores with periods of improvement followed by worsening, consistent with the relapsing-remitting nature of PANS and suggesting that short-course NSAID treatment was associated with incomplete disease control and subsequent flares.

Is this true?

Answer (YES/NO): NO